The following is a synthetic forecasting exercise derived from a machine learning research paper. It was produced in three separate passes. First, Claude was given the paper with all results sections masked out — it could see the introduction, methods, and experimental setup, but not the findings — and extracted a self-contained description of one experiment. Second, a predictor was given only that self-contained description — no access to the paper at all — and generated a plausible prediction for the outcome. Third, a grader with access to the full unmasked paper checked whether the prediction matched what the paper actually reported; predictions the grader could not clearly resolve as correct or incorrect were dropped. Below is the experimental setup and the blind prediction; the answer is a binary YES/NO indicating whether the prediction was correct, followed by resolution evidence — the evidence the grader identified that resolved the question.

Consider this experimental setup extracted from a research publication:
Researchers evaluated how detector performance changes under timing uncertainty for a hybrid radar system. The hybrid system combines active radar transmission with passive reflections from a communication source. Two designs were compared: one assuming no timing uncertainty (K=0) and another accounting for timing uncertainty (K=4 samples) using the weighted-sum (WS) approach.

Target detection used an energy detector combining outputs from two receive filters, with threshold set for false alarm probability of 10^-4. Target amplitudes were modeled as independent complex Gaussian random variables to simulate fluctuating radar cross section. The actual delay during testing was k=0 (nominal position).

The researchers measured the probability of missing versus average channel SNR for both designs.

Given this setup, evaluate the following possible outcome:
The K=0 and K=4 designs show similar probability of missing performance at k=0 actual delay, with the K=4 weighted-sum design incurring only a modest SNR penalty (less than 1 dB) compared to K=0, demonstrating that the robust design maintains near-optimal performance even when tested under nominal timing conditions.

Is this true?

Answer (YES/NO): YES